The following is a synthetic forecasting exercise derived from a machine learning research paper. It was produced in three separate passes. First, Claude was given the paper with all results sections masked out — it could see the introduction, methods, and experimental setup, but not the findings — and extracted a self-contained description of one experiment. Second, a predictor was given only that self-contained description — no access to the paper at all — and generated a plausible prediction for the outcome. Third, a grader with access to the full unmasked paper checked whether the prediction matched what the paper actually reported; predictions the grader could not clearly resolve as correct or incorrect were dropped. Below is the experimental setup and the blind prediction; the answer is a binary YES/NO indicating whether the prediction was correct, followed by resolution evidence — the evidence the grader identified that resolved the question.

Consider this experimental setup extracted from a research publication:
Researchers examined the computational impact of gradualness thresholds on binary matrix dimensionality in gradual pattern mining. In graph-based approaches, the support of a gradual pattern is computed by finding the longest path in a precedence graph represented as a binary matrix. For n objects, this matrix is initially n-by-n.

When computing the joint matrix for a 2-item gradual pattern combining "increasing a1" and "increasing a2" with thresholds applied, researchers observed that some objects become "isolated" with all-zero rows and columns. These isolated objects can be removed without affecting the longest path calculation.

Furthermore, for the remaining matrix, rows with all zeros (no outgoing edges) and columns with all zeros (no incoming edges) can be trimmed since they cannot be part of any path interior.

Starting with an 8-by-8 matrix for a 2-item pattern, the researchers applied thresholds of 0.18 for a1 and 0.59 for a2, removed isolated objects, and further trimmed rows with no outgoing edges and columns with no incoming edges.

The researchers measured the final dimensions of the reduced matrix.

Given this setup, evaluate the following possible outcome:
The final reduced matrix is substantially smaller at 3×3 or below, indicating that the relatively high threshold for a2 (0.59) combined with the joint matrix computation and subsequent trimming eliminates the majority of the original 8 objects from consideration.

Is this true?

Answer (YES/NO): NO